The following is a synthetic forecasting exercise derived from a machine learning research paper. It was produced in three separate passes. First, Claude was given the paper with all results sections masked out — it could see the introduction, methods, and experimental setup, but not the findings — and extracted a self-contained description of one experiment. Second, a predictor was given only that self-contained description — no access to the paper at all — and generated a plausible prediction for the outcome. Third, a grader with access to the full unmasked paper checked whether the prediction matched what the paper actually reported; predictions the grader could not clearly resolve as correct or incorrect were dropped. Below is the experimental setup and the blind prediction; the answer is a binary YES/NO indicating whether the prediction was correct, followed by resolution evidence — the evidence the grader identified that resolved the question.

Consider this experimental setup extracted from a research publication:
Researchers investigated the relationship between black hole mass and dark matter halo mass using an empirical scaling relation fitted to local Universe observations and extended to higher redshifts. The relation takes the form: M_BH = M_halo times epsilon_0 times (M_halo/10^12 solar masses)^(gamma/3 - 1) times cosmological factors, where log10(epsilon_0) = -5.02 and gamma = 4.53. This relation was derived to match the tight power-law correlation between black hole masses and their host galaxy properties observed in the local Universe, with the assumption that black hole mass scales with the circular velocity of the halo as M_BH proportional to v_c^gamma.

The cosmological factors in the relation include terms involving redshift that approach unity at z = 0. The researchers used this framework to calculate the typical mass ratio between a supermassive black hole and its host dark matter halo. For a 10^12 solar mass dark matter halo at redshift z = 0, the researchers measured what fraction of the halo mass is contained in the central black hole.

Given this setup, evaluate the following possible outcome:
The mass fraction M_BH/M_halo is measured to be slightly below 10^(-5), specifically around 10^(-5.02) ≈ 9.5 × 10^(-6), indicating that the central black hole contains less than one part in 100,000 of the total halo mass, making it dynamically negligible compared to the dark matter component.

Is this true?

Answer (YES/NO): YES